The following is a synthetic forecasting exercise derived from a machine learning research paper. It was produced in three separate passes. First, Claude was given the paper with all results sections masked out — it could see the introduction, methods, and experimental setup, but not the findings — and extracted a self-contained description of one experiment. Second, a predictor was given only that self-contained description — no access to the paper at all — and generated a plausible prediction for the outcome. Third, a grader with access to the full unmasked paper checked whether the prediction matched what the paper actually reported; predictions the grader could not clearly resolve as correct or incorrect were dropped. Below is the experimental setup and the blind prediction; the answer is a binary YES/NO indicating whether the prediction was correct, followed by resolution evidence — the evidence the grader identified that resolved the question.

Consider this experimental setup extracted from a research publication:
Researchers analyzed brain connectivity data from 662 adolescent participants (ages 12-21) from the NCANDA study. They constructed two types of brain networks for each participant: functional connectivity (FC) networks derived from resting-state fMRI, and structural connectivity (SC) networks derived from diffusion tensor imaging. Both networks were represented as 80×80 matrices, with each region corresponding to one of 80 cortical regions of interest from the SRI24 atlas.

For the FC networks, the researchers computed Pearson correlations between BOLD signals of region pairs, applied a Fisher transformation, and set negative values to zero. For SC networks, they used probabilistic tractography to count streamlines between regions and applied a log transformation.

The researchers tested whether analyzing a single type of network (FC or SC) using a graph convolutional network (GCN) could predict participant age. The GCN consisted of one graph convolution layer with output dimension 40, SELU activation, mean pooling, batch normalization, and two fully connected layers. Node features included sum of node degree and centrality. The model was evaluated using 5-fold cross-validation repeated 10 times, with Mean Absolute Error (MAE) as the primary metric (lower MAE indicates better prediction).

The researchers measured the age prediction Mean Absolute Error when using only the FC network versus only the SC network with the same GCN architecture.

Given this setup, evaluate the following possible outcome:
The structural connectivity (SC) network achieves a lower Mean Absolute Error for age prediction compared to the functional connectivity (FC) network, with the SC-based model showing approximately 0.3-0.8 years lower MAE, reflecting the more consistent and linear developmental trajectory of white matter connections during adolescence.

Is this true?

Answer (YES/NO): NO